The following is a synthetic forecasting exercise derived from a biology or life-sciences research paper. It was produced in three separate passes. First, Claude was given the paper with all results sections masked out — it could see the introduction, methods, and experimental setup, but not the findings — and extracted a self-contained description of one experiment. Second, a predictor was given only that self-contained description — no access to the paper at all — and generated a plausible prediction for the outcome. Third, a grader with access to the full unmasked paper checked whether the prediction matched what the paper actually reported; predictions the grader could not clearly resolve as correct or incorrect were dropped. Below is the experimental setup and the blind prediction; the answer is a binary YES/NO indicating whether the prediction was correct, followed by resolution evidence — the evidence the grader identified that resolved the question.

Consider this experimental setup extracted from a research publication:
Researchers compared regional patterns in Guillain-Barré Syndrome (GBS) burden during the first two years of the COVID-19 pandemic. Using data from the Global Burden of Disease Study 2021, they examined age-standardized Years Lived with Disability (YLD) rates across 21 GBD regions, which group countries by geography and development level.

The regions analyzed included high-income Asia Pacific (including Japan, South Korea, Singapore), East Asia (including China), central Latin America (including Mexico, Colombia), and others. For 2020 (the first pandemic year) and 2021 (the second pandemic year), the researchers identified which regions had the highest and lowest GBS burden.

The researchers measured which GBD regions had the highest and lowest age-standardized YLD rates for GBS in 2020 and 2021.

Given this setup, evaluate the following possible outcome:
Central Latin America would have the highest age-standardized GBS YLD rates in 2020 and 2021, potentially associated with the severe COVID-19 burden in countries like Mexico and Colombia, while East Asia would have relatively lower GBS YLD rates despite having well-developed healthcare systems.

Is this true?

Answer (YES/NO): NO